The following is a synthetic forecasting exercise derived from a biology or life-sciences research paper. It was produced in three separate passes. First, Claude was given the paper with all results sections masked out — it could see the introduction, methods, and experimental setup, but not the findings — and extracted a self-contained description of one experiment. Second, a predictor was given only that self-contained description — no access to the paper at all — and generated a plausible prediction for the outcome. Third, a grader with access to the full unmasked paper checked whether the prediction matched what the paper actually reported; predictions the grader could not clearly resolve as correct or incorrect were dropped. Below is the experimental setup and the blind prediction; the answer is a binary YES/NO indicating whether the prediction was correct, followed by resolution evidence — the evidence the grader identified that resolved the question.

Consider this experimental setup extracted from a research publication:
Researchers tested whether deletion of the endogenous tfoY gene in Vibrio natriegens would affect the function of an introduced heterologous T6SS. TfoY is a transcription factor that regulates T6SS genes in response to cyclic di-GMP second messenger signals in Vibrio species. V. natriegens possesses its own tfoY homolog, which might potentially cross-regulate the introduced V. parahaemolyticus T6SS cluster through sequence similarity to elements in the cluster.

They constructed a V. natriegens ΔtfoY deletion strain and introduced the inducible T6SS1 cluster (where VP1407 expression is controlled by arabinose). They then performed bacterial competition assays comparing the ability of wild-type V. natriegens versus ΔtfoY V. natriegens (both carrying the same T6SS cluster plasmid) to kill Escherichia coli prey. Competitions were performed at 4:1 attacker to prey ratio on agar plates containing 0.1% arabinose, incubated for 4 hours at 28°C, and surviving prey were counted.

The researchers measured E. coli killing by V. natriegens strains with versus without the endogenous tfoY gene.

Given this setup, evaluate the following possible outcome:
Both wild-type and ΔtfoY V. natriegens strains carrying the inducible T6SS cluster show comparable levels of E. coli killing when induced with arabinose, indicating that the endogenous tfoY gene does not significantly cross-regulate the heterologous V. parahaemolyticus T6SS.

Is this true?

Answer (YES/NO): YES